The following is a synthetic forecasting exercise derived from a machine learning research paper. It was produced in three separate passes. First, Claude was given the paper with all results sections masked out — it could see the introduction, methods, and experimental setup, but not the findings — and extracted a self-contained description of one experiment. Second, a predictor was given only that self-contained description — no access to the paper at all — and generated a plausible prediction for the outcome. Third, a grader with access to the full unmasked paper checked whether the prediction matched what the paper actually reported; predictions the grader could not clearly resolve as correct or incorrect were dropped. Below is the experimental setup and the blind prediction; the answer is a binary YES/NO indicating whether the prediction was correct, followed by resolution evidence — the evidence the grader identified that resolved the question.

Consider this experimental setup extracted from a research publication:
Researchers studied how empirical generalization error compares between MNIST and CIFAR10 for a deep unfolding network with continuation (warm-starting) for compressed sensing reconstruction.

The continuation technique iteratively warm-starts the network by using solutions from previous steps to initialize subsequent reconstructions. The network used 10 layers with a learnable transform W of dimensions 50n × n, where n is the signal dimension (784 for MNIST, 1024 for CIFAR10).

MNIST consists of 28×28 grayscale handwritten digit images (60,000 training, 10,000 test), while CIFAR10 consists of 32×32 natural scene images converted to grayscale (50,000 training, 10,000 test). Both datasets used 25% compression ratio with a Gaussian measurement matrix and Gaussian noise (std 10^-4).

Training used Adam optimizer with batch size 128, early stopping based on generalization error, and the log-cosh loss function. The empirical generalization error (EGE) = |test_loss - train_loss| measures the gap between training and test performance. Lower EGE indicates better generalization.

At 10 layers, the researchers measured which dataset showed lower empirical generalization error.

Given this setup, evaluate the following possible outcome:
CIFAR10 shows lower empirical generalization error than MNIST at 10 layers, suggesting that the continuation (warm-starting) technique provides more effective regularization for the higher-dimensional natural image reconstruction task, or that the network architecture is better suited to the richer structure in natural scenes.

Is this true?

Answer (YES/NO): YES